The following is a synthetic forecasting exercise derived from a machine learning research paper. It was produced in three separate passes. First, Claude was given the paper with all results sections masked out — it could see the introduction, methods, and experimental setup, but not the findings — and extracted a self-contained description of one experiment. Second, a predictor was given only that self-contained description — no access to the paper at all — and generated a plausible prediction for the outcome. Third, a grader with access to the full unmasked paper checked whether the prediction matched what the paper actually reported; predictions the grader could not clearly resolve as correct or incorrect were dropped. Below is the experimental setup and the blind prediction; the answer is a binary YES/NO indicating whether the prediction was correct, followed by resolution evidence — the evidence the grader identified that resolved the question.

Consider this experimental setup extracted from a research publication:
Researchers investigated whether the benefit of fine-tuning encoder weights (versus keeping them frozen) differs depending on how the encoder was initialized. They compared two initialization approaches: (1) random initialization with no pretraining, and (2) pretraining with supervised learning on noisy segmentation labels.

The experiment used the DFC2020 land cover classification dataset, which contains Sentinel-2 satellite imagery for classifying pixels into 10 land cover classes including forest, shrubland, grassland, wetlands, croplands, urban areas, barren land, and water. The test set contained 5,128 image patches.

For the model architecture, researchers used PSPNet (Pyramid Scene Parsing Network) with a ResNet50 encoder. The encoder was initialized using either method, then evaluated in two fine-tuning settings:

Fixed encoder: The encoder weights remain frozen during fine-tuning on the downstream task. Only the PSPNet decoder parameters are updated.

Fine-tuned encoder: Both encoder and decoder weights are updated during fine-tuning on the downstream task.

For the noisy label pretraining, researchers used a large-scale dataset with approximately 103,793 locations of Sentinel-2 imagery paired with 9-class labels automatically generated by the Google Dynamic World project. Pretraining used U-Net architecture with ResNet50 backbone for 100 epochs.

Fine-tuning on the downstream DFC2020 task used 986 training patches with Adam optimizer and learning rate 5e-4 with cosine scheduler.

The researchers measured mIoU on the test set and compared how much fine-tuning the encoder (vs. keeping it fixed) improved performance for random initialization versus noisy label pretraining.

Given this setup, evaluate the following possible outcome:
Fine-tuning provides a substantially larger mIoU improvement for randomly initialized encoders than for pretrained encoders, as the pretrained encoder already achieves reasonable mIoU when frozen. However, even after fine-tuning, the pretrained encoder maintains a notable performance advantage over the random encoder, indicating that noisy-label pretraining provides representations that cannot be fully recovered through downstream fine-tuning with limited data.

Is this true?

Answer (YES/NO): YES